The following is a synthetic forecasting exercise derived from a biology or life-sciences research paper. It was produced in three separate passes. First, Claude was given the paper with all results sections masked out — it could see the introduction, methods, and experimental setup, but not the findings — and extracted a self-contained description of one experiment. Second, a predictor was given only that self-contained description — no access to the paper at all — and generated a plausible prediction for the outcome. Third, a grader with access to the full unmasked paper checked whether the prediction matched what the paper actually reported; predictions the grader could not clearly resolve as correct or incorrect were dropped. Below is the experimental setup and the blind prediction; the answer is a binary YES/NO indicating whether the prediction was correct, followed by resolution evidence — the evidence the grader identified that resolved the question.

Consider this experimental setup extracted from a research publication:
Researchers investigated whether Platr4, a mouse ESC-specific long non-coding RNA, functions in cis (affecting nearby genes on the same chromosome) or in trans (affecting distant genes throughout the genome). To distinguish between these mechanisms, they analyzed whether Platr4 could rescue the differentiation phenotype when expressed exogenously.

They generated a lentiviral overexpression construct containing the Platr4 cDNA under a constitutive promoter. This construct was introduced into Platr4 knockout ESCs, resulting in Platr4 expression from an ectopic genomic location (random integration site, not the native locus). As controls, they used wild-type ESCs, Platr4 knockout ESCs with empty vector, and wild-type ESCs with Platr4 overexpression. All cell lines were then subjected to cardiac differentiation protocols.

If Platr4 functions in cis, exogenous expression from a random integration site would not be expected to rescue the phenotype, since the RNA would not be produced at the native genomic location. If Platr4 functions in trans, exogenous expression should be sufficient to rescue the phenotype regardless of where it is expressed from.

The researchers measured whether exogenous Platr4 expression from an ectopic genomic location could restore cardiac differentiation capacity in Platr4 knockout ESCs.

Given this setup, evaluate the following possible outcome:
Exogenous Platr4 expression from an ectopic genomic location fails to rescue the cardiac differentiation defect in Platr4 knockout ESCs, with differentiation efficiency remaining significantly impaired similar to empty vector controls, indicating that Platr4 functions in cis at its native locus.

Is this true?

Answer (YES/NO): NO